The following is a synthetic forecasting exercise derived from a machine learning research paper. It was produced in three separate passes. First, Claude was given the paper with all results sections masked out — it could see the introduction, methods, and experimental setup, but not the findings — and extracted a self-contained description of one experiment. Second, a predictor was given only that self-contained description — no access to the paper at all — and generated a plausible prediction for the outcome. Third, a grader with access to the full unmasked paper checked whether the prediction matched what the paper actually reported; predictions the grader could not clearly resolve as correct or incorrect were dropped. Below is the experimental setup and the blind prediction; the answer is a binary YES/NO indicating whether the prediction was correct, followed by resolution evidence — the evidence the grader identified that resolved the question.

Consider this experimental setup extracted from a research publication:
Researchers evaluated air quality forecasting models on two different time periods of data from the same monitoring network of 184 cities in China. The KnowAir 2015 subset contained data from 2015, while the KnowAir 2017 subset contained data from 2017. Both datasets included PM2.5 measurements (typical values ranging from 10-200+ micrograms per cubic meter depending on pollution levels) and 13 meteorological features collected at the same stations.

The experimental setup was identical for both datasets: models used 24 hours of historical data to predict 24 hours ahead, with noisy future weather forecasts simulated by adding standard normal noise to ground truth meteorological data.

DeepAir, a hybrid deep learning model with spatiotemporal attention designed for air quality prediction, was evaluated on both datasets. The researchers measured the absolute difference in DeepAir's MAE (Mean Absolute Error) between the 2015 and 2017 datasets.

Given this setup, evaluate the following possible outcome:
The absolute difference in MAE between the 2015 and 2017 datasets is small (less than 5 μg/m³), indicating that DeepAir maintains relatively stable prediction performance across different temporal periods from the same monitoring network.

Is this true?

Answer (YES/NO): YES